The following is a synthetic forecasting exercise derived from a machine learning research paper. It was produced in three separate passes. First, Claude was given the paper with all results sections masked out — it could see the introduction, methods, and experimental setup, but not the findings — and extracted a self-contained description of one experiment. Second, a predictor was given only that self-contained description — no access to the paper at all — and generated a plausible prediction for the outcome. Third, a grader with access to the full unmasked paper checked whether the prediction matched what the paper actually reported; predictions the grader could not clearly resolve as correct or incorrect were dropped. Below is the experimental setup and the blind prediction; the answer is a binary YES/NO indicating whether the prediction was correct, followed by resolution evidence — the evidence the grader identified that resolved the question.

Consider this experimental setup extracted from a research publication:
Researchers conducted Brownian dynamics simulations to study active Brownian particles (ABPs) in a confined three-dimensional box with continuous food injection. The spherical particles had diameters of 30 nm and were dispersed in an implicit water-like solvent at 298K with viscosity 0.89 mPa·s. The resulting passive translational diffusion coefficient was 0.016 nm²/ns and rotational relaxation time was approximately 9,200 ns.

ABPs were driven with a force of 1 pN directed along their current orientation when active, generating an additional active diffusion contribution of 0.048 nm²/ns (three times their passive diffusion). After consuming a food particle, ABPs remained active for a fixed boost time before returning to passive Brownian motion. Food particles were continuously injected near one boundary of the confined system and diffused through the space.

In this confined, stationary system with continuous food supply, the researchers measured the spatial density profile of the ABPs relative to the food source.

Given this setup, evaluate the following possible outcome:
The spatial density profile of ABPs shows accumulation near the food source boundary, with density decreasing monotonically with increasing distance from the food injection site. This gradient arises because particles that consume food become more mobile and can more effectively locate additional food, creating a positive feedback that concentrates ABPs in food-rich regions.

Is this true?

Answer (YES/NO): NO